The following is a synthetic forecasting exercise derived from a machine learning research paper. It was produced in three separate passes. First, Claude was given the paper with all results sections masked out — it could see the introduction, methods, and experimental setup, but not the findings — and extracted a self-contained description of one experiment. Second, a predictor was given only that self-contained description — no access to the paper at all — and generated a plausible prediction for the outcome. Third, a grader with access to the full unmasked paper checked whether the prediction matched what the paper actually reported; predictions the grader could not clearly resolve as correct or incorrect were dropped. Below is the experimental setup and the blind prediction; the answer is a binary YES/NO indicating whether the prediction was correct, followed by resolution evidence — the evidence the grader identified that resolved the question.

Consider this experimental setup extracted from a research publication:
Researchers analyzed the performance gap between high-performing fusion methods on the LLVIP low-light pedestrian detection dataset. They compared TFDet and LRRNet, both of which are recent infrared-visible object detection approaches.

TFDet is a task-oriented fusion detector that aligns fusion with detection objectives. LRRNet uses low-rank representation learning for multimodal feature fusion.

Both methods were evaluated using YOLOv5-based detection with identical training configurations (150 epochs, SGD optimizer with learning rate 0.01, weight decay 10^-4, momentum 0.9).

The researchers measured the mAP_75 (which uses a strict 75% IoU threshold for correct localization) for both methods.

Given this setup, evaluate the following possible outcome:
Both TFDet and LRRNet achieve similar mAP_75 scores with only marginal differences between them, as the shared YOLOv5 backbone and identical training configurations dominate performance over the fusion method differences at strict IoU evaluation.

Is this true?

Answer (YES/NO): YES